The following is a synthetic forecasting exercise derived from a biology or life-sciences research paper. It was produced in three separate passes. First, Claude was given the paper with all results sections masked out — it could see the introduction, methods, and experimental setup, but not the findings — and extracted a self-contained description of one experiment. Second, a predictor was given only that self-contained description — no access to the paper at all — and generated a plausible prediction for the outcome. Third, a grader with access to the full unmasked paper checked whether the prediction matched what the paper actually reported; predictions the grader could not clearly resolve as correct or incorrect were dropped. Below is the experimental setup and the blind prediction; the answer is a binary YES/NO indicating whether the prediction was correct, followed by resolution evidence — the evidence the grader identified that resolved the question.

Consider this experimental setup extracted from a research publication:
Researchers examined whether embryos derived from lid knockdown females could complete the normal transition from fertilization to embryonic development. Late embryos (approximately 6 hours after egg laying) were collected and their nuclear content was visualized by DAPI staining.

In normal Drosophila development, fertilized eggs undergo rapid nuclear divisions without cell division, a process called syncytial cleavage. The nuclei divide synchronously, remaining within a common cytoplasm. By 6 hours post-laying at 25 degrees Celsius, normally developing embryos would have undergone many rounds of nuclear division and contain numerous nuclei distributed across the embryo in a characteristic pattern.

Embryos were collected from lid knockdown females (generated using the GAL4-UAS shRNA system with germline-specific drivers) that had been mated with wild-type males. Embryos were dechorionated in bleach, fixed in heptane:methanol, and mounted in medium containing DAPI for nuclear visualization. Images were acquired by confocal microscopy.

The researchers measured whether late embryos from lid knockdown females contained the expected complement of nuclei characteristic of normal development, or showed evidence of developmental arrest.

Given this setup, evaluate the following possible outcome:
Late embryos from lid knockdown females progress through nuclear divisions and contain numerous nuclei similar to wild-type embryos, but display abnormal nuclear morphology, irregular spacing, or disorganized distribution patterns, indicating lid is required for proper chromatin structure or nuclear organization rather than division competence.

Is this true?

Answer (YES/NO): NO